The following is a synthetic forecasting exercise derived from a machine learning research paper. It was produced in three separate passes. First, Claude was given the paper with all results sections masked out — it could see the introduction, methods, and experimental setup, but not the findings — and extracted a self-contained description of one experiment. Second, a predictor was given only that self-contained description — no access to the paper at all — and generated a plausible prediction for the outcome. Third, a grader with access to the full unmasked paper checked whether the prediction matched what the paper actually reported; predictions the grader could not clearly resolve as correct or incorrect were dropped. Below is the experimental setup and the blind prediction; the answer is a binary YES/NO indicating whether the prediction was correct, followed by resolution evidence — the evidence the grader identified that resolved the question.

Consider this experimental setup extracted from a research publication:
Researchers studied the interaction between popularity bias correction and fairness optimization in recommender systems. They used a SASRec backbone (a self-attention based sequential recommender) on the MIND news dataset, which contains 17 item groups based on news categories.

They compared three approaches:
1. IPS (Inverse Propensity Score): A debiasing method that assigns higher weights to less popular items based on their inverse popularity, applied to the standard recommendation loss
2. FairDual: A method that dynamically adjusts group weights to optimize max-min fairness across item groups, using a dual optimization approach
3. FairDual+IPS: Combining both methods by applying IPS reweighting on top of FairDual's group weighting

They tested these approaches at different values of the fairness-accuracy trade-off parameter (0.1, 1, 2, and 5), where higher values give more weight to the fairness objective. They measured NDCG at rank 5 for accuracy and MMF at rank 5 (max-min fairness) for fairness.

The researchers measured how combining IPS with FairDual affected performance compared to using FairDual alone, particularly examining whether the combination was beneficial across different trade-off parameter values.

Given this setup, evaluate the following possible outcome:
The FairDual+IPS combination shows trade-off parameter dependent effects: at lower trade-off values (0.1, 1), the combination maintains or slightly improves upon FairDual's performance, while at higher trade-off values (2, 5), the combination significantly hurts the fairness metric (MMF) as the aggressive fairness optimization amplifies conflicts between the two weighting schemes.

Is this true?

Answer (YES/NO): NO